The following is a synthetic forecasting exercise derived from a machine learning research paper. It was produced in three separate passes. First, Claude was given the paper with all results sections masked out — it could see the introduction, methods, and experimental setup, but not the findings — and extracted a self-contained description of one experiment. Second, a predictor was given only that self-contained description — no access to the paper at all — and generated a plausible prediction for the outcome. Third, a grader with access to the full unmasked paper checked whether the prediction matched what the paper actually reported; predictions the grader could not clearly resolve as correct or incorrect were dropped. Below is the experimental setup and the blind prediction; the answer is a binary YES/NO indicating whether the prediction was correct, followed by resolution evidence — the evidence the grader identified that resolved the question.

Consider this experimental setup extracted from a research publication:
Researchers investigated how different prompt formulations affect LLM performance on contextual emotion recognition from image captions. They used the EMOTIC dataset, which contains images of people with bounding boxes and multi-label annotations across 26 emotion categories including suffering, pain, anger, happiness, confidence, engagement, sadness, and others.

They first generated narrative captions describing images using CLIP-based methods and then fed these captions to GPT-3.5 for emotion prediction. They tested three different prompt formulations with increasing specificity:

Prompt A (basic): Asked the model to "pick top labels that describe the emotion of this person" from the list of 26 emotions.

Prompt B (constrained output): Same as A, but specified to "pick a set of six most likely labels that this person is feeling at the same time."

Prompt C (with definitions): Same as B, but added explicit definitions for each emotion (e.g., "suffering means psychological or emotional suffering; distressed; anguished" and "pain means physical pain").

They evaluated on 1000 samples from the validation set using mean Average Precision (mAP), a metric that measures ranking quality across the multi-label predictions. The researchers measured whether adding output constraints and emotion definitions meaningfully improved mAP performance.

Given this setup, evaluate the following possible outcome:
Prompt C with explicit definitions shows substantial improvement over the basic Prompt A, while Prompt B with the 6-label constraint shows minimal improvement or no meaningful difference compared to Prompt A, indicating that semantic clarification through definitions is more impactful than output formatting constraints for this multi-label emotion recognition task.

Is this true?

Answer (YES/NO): NO